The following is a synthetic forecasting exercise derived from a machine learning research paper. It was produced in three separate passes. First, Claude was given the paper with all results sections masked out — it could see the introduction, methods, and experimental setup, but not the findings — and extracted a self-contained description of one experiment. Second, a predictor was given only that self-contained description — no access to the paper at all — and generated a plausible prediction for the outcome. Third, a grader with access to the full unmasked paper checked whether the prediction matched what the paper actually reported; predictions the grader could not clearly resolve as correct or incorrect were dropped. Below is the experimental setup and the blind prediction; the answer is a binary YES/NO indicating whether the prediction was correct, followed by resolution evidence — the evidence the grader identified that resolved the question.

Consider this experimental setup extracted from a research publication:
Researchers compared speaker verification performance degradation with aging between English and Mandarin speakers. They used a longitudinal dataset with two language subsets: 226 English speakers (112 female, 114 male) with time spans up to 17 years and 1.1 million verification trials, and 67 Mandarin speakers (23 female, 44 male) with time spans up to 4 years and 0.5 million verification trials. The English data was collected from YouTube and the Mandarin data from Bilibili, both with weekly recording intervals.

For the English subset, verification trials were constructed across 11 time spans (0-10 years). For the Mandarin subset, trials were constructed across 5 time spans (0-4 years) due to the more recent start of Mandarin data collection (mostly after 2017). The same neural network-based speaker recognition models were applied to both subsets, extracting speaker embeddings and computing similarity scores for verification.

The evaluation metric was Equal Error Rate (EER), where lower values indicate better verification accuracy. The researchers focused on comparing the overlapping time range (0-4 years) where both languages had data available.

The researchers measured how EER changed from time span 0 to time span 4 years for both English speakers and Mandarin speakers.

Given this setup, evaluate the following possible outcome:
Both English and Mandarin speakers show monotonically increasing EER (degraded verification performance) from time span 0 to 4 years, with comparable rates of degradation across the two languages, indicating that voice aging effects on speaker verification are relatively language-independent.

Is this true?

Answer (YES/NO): NO